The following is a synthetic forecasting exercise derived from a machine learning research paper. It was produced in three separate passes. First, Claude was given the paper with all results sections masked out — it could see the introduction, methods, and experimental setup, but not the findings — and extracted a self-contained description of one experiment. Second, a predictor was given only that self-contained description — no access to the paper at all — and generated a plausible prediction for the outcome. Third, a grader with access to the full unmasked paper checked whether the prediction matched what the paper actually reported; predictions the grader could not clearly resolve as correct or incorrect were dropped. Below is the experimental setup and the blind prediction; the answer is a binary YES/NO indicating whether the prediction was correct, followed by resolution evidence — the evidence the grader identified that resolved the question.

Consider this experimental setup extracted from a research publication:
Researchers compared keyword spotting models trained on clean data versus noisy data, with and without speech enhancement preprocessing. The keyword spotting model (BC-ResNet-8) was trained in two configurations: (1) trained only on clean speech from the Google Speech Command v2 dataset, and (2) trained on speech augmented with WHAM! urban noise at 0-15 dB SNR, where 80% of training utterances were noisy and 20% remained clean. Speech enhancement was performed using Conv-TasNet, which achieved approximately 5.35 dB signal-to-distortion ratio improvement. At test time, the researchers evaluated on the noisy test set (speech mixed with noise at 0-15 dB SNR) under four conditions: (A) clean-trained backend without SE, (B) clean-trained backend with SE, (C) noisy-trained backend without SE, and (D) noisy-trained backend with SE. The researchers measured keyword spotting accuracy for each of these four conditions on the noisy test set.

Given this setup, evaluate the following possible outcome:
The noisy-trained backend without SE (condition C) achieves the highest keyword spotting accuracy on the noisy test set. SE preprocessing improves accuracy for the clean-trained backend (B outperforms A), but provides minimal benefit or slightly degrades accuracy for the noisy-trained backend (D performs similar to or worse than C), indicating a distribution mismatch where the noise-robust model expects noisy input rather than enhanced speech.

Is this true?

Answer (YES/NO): NO